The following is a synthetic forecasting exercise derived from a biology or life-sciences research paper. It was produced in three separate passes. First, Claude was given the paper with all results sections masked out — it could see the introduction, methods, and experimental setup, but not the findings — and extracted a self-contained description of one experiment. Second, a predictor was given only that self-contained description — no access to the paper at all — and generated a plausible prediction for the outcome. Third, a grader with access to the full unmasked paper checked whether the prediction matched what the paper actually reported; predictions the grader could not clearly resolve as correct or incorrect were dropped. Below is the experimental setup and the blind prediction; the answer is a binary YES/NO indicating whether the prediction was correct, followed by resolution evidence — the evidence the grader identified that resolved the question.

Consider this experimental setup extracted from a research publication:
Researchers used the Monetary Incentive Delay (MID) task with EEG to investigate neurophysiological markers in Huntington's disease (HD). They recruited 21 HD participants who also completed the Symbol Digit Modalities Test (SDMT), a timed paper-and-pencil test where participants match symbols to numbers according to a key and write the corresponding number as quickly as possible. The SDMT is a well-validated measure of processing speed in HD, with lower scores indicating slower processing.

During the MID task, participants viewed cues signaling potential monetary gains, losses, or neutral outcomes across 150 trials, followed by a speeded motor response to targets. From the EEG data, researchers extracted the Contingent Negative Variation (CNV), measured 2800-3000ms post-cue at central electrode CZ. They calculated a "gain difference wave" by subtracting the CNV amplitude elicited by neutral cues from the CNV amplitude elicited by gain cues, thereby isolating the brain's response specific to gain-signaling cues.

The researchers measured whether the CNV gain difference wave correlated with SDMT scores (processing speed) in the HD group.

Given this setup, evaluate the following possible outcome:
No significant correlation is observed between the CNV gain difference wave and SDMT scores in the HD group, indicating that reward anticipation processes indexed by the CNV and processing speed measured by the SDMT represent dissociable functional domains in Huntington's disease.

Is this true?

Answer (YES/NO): NO